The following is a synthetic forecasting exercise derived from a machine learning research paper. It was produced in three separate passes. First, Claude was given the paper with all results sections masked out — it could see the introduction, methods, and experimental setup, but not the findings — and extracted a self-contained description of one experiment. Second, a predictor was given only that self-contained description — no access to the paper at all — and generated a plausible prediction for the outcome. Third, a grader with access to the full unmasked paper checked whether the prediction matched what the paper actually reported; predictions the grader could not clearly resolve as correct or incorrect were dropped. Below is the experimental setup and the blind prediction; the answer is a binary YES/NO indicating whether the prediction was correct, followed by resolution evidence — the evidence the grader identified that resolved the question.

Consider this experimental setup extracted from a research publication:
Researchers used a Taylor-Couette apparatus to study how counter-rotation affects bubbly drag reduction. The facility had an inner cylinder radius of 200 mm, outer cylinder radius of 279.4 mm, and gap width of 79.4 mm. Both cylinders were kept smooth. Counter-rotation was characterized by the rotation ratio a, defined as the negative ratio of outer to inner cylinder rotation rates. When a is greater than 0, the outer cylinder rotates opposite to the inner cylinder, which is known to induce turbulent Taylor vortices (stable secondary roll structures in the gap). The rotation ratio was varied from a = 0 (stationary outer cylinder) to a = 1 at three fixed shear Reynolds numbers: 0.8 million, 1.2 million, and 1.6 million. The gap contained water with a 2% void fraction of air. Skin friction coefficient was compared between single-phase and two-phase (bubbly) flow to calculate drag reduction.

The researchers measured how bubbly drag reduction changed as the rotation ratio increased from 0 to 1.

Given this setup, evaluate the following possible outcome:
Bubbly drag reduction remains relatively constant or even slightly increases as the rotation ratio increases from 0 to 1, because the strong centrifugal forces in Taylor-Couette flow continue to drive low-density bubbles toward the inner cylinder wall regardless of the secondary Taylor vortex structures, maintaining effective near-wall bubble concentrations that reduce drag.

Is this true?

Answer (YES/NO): NO